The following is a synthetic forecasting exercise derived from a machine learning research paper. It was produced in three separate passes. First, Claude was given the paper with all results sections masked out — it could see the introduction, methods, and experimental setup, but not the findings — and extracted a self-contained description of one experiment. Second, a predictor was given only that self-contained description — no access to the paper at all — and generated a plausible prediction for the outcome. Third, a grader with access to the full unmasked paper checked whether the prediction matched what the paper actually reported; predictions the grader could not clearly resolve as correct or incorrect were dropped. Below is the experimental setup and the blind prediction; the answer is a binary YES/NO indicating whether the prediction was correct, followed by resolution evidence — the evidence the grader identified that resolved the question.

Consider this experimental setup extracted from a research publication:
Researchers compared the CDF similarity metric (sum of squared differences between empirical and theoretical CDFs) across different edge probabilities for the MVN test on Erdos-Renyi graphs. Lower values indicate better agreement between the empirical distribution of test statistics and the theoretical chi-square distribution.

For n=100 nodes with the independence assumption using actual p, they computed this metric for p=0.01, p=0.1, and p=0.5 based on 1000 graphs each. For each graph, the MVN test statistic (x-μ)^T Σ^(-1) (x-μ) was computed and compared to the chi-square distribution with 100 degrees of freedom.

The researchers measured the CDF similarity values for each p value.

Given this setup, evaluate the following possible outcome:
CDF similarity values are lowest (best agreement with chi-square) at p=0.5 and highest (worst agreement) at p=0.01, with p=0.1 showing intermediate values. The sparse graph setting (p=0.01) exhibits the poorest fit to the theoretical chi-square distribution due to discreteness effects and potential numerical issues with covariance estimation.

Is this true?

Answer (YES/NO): YES